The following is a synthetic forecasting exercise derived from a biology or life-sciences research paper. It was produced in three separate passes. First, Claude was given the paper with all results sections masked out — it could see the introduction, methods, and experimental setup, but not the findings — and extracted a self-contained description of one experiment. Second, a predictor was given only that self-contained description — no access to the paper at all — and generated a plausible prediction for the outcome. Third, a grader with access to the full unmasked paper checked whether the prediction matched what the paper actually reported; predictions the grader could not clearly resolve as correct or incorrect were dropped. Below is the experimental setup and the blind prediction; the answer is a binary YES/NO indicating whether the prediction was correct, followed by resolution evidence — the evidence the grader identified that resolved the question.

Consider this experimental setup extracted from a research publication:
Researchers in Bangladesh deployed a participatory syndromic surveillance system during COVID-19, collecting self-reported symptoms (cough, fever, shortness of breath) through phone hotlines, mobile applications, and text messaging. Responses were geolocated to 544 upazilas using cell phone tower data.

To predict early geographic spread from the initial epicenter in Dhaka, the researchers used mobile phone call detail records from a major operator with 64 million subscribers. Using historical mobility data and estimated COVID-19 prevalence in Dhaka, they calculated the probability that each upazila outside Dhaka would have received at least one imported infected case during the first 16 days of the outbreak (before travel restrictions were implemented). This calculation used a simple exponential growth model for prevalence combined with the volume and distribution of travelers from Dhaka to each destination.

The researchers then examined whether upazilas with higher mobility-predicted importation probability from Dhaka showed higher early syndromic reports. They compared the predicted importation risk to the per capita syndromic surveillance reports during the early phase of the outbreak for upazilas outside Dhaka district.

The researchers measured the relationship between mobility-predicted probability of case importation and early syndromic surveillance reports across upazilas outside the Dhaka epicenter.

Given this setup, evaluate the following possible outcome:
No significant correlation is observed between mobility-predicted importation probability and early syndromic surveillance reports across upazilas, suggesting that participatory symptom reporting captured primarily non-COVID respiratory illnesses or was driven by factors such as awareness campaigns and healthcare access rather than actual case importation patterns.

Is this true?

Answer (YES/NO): NO